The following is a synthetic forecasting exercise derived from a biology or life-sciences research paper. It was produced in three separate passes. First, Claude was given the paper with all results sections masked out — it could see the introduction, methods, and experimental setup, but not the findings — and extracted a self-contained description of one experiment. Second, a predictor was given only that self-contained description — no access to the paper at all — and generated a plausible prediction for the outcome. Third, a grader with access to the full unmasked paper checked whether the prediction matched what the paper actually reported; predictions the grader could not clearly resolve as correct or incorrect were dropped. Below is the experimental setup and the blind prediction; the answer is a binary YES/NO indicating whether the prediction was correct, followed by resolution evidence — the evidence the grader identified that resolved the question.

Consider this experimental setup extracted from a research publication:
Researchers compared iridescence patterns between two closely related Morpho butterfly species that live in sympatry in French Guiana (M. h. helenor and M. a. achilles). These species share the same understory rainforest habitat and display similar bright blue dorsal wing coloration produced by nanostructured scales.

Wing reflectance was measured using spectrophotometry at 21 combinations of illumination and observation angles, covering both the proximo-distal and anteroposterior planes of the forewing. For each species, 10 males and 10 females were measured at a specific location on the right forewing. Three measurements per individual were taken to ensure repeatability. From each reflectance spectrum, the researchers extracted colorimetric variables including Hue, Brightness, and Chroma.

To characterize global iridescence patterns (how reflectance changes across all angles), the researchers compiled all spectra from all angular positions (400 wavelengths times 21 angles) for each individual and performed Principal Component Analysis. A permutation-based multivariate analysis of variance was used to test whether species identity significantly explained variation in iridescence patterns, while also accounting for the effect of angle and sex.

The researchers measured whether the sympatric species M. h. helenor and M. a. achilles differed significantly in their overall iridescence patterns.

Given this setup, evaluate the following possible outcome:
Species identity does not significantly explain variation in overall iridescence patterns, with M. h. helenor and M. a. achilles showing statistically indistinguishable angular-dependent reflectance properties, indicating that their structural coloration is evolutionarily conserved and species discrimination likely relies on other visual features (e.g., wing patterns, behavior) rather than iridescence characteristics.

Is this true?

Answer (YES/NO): NO